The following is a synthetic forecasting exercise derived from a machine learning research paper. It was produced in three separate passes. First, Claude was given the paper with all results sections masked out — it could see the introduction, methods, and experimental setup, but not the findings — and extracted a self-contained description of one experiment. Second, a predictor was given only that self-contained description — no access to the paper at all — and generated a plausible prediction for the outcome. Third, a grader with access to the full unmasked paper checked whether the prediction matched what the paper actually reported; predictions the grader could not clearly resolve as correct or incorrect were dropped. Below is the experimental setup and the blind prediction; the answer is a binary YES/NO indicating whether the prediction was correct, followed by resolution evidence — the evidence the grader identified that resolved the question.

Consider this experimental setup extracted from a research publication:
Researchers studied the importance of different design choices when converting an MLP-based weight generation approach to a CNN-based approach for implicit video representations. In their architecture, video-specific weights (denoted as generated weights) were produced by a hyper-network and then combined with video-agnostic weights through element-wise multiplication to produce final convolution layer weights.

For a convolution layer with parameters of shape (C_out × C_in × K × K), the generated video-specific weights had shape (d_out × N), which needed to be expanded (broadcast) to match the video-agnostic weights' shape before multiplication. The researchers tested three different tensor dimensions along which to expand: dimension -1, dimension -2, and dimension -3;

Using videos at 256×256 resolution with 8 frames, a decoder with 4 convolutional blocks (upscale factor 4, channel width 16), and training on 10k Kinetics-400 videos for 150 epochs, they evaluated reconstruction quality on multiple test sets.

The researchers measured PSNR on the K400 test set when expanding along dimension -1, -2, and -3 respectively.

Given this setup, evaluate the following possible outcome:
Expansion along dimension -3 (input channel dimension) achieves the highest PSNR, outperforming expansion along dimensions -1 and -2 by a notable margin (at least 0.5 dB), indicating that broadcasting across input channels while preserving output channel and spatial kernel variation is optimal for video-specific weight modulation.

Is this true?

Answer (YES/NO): NO